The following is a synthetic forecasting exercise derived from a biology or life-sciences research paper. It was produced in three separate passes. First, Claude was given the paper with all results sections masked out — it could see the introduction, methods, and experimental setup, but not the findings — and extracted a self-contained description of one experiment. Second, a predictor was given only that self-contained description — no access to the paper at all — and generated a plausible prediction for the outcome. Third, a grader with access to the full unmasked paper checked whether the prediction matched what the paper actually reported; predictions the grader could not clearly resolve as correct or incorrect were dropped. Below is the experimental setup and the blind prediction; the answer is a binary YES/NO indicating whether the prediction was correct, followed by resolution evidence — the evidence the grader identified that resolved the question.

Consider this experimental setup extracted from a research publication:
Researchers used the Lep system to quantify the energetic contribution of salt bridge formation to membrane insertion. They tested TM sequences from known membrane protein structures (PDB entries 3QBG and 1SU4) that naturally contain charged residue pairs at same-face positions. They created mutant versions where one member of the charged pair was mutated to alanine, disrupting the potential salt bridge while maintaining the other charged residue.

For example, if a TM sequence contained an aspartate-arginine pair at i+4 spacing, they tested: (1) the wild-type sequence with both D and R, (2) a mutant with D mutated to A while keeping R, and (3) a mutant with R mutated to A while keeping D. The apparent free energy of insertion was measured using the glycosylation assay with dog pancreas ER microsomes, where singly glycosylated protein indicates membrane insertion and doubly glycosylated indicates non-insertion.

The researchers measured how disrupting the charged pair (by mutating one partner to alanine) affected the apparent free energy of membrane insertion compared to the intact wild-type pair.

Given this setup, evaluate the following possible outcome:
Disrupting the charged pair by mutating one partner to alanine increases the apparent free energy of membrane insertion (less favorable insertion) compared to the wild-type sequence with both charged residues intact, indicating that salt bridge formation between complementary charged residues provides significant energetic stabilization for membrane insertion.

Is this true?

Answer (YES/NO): NO